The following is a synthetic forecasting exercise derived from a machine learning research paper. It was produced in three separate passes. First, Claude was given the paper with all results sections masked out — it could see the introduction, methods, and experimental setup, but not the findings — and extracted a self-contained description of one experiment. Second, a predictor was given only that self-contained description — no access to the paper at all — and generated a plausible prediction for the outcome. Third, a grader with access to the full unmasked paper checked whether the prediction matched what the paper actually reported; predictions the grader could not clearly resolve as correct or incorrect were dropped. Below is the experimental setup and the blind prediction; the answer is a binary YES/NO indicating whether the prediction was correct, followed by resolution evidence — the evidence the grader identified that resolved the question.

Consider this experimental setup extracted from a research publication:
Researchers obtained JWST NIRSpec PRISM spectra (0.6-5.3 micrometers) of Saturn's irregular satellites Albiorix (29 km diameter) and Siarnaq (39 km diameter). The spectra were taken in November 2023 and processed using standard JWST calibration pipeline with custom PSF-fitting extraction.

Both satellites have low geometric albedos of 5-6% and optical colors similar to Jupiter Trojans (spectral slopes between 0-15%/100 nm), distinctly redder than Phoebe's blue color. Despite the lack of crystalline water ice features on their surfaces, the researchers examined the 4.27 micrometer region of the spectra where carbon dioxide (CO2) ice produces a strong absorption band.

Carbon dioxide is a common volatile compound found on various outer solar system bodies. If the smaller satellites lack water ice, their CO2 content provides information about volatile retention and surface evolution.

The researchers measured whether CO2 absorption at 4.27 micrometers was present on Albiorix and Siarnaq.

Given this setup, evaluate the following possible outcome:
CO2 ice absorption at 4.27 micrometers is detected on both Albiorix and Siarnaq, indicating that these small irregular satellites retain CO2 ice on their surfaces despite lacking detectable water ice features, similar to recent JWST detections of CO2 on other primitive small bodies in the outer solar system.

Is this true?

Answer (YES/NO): YES